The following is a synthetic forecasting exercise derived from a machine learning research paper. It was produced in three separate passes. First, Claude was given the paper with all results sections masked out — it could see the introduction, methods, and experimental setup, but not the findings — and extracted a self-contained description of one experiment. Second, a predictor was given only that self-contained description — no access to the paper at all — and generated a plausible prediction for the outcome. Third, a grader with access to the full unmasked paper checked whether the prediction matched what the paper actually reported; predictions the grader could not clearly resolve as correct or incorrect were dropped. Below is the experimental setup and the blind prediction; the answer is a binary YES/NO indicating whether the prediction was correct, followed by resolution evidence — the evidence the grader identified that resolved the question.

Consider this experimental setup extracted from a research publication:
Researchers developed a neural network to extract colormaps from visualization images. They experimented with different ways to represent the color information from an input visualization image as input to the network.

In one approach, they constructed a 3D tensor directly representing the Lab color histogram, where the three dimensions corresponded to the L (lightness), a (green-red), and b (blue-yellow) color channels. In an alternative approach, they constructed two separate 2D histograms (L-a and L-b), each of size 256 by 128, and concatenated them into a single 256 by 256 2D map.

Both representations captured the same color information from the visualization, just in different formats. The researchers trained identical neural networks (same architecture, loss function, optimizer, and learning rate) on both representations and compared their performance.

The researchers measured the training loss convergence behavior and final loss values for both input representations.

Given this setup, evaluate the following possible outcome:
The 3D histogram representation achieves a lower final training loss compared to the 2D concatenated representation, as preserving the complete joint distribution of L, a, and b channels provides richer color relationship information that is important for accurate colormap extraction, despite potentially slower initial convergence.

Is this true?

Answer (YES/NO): NO